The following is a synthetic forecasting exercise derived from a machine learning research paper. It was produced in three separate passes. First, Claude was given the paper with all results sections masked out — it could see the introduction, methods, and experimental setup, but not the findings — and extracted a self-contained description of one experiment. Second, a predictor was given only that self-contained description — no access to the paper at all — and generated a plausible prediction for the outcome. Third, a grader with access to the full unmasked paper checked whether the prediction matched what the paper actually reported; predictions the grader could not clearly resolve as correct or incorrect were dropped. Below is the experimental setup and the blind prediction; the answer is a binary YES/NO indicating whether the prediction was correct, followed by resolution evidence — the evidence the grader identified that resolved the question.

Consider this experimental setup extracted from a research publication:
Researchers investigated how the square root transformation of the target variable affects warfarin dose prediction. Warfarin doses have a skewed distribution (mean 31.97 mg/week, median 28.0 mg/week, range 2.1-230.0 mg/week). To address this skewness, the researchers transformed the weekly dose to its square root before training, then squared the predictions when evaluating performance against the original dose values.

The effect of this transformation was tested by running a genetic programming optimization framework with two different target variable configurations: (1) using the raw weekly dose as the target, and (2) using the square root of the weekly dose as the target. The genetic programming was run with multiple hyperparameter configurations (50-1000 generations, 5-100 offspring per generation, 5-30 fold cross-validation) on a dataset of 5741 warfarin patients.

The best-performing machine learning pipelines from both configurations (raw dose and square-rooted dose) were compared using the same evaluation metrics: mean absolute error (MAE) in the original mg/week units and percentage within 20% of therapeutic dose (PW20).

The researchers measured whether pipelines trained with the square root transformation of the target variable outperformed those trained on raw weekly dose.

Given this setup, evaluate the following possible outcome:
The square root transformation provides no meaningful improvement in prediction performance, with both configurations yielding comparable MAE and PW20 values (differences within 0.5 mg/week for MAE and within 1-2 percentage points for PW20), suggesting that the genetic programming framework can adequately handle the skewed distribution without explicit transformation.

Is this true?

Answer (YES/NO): YES